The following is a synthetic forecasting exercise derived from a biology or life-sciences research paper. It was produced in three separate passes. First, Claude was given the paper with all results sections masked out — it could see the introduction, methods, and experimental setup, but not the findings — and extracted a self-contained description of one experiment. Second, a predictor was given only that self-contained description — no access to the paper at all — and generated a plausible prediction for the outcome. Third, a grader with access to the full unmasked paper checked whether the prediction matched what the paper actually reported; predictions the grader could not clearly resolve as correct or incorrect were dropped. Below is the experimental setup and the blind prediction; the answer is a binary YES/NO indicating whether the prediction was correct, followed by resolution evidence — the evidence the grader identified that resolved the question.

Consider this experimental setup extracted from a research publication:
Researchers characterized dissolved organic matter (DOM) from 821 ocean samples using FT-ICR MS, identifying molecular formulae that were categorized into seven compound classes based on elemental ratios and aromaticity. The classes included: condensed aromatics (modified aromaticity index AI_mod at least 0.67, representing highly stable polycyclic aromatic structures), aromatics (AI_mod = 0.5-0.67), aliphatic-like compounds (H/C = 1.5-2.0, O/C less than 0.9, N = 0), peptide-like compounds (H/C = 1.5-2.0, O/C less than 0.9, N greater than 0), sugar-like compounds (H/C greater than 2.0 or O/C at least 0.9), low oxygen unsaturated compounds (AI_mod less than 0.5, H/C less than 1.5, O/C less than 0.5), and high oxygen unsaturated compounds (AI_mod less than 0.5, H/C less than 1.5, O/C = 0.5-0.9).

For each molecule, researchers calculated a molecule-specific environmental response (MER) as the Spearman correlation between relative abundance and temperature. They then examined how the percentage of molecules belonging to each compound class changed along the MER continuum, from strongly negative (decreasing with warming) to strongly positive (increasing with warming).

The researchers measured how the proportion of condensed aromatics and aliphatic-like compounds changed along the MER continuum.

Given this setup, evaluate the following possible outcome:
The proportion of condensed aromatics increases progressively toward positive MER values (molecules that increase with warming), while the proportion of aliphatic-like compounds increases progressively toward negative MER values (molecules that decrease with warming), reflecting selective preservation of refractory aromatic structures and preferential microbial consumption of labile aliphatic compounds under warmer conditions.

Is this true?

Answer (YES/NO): NO